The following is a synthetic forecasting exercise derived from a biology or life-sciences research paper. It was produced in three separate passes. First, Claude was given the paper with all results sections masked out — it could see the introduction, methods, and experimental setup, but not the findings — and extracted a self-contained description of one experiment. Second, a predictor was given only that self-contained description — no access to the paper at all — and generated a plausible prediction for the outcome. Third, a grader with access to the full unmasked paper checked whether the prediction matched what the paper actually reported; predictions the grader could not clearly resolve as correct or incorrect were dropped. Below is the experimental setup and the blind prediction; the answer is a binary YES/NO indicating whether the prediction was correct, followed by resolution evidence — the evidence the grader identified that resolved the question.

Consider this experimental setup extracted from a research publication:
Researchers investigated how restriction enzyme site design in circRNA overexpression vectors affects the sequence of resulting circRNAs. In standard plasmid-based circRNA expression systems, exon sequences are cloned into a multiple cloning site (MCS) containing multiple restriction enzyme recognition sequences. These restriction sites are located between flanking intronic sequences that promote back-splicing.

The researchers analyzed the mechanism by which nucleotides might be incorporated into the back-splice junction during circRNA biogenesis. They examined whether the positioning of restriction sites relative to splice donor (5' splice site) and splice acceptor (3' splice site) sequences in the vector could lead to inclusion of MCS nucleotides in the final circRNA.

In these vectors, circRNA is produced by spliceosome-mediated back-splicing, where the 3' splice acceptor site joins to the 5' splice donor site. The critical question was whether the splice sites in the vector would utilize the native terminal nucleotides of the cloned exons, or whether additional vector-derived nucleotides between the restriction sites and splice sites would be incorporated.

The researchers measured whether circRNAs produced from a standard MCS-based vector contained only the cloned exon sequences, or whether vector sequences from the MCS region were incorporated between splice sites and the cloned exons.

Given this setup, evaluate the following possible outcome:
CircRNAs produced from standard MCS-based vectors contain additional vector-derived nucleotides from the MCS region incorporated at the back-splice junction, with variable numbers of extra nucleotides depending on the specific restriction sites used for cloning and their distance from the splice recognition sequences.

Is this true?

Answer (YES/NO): YES